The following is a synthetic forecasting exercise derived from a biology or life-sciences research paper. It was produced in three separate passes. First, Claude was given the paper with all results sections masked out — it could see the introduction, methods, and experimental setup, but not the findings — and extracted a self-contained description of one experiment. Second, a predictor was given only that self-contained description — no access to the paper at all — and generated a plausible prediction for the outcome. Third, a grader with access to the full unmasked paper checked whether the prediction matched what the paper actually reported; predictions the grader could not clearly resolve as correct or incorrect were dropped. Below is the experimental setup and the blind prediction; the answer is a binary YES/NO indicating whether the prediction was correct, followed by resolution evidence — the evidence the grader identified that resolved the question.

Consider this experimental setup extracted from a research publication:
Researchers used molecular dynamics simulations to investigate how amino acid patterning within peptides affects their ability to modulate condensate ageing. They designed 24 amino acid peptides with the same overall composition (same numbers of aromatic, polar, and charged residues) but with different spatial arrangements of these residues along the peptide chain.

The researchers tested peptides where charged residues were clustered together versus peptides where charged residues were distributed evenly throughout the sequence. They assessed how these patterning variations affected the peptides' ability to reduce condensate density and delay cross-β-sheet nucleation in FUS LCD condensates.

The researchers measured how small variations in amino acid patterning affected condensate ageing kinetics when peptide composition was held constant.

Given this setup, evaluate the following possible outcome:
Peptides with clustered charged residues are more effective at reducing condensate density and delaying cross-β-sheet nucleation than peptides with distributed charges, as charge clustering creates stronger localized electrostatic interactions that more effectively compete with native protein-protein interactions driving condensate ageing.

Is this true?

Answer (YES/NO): NO